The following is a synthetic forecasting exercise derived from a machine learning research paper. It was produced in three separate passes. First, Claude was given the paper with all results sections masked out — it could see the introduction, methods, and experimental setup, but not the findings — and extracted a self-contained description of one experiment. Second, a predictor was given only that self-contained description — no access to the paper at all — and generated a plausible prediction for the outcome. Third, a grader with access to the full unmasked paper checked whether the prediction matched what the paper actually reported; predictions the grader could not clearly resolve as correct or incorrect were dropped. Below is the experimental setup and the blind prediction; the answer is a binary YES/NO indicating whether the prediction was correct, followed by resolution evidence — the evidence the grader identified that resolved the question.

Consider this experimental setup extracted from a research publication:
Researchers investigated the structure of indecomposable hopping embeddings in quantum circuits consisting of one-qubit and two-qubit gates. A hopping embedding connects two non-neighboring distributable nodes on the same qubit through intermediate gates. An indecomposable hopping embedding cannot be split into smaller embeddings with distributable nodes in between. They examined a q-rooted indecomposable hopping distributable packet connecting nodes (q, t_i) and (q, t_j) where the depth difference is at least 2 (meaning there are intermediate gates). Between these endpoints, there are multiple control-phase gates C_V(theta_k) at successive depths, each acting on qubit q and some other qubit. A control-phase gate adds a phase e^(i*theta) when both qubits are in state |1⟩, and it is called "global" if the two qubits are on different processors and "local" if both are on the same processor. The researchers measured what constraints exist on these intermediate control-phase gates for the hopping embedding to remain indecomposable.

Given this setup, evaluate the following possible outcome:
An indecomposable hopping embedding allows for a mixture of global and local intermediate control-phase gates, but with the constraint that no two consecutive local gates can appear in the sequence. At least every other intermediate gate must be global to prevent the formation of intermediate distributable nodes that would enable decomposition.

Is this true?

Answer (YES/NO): NO